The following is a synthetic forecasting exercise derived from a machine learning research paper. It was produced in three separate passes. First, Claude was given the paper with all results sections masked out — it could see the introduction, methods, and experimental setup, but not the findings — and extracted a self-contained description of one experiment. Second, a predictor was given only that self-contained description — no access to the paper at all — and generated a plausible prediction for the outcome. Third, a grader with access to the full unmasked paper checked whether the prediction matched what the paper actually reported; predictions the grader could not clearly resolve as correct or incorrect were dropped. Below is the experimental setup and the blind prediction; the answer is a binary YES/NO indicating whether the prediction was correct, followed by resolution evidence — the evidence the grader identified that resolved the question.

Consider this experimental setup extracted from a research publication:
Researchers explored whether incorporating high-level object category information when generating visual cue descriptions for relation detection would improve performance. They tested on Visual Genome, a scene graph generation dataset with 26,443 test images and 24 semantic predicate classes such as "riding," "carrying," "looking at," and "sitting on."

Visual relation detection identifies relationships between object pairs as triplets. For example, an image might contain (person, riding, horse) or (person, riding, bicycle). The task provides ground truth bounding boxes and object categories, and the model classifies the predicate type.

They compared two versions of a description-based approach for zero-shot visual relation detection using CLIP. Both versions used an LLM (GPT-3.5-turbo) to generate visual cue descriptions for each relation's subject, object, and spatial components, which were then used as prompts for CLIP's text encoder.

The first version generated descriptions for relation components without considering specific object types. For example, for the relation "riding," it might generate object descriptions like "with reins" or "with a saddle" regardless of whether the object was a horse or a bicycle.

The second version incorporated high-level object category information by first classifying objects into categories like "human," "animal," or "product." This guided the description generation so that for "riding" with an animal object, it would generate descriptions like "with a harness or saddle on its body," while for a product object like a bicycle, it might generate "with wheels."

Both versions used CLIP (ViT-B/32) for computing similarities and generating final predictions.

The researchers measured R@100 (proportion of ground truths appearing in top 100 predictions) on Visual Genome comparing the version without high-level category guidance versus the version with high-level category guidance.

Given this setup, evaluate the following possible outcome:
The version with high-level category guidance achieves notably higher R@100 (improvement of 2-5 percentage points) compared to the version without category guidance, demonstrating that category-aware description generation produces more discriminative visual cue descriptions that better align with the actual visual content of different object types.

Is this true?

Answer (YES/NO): YES